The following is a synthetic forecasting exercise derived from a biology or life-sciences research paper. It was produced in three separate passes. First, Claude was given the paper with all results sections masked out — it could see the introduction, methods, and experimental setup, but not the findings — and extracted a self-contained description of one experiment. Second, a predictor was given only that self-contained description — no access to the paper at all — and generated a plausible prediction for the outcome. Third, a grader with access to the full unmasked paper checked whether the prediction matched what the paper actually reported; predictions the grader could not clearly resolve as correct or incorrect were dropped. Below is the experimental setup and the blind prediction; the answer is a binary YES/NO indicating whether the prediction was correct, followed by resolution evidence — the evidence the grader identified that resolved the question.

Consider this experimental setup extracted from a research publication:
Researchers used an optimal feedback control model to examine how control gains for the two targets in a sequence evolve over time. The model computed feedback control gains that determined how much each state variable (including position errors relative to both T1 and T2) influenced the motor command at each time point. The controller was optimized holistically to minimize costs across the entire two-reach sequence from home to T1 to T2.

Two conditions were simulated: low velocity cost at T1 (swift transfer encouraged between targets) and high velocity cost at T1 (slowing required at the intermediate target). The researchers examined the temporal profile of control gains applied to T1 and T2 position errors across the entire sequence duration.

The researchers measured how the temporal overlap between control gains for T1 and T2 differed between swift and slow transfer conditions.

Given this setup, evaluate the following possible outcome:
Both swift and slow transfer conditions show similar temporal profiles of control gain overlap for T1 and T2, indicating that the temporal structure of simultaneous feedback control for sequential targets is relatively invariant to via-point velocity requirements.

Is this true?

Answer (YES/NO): NO